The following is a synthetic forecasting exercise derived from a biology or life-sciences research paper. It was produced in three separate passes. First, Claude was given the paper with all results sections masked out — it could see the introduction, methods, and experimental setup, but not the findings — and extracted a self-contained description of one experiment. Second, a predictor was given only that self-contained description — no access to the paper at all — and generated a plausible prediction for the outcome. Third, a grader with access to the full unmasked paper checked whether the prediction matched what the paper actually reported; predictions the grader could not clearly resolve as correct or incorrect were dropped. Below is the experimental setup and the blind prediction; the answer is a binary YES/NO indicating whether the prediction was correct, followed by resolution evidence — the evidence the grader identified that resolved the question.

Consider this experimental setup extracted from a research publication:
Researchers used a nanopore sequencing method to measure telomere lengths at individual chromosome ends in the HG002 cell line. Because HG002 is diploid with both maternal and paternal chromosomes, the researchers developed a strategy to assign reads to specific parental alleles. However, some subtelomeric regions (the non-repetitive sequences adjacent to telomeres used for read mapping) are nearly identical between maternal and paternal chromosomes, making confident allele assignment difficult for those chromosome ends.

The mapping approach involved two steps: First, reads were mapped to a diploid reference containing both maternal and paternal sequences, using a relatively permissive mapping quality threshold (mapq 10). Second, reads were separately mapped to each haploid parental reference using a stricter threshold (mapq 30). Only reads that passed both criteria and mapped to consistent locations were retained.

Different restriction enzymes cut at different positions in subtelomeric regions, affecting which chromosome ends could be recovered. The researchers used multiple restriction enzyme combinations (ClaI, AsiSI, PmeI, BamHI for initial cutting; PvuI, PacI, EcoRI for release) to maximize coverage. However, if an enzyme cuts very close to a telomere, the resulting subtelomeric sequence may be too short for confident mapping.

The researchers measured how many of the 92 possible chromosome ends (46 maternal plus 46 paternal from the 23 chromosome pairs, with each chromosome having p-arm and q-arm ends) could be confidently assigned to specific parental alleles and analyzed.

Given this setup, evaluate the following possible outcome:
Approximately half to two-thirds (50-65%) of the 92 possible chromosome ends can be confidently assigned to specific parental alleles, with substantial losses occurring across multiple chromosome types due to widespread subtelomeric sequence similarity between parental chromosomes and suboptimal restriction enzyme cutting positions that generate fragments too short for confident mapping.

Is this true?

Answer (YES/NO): NO